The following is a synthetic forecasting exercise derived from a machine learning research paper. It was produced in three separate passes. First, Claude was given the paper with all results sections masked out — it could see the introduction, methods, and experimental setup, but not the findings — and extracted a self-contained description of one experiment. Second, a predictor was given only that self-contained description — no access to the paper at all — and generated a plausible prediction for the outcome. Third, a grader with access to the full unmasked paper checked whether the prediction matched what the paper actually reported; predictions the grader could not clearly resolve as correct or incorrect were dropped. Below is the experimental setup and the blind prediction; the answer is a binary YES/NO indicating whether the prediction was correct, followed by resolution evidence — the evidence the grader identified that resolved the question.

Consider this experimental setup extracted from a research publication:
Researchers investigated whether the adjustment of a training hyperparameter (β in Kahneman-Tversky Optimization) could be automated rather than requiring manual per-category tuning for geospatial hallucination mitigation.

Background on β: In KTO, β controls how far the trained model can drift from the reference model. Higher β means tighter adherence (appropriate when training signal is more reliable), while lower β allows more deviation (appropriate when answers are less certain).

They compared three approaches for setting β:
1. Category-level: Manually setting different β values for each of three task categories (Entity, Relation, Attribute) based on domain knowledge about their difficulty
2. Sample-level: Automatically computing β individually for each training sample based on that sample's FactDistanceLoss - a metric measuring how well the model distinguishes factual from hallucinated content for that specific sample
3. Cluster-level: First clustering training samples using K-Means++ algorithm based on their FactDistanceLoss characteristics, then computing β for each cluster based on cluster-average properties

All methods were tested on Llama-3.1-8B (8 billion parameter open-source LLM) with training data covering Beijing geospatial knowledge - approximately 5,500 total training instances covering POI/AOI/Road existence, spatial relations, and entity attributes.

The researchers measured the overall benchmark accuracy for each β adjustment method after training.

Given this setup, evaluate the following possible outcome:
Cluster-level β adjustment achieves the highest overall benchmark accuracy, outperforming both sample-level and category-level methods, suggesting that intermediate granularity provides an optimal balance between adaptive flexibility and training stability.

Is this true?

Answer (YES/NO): NO